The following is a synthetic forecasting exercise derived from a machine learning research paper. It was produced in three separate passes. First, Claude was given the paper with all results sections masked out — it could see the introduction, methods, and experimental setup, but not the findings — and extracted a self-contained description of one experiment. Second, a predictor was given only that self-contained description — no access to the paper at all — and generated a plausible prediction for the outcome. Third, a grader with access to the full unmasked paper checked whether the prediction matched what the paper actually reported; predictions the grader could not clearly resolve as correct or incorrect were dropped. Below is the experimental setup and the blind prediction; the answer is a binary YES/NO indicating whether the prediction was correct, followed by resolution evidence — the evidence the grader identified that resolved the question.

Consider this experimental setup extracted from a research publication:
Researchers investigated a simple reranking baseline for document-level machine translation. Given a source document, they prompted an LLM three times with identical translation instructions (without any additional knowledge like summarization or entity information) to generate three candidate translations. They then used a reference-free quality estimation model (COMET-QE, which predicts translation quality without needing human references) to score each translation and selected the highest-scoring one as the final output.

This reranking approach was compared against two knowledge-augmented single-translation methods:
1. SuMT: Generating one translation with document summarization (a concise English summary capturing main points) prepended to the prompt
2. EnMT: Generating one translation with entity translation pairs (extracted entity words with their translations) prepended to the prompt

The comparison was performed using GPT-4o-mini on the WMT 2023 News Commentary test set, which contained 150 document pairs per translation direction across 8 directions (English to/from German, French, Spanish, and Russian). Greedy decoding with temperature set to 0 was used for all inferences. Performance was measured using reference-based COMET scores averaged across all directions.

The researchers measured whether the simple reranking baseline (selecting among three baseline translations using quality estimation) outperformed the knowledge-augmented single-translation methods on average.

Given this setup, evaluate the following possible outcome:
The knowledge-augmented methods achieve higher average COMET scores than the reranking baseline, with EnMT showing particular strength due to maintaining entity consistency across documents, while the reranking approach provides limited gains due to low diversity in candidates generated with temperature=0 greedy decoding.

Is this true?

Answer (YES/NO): NO